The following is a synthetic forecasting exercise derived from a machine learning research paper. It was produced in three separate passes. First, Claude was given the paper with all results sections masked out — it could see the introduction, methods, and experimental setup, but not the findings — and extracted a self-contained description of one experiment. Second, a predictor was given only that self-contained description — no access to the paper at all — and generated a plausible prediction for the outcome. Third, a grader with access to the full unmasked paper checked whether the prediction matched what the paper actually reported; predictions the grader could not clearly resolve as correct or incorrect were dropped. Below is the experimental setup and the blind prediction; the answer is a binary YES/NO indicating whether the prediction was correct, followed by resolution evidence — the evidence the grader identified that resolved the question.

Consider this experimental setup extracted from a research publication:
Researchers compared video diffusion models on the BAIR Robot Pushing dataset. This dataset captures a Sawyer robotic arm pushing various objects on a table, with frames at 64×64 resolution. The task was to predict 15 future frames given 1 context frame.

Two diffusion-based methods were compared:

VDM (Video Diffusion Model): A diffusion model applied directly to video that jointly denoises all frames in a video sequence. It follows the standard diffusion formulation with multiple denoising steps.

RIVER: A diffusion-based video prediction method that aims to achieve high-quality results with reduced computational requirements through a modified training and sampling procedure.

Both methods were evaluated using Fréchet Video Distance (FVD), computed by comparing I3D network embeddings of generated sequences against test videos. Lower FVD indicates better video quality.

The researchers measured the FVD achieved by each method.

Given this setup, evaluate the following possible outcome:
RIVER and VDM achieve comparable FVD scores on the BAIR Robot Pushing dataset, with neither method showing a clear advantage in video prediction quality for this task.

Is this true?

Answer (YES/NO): NO